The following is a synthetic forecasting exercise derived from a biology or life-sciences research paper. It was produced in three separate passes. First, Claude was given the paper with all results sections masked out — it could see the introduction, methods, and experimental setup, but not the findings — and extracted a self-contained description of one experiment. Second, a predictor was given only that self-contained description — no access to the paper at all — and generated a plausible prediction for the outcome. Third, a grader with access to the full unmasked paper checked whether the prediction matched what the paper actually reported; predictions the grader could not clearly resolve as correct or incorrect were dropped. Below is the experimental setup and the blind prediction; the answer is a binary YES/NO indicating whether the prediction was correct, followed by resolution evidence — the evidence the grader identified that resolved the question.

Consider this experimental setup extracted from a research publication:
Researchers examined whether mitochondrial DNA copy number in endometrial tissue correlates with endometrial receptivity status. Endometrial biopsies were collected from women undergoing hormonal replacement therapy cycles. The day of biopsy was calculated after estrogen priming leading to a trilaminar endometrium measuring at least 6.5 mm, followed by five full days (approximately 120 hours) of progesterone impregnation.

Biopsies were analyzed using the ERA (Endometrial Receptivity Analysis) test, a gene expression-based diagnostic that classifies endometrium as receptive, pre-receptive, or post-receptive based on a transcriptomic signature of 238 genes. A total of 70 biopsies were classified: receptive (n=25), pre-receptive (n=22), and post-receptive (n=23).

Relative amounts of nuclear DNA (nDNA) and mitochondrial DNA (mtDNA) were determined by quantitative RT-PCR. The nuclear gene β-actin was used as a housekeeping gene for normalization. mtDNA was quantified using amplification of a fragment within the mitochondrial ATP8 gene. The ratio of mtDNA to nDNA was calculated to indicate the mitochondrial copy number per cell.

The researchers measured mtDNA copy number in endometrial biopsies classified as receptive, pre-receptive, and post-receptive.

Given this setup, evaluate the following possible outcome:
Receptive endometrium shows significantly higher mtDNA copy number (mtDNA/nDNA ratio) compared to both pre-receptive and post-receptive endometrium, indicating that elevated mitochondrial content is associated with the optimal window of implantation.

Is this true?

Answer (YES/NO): NO